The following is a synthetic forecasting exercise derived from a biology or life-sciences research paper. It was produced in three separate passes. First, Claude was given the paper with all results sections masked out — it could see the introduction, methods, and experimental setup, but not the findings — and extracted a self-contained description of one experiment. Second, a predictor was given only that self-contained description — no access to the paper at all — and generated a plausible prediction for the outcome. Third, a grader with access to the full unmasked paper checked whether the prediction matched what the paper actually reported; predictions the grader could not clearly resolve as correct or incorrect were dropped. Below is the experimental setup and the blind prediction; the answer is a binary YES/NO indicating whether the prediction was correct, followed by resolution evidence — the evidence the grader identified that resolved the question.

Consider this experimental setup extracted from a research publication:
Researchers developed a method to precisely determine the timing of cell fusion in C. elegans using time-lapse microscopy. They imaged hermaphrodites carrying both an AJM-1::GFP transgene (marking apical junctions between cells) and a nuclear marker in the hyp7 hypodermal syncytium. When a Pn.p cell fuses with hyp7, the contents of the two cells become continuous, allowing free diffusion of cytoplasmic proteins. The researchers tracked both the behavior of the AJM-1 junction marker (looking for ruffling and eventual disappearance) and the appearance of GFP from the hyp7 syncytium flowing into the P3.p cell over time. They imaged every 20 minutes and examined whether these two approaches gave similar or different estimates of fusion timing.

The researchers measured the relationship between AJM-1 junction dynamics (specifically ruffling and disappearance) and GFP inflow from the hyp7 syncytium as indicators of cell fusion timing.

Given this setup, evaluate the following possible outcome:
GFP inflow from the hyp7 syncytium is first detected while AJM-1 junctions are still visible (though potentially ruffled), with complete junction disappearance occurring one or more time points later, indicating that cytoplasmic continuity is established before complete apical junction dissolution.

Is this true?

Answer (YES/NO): NO